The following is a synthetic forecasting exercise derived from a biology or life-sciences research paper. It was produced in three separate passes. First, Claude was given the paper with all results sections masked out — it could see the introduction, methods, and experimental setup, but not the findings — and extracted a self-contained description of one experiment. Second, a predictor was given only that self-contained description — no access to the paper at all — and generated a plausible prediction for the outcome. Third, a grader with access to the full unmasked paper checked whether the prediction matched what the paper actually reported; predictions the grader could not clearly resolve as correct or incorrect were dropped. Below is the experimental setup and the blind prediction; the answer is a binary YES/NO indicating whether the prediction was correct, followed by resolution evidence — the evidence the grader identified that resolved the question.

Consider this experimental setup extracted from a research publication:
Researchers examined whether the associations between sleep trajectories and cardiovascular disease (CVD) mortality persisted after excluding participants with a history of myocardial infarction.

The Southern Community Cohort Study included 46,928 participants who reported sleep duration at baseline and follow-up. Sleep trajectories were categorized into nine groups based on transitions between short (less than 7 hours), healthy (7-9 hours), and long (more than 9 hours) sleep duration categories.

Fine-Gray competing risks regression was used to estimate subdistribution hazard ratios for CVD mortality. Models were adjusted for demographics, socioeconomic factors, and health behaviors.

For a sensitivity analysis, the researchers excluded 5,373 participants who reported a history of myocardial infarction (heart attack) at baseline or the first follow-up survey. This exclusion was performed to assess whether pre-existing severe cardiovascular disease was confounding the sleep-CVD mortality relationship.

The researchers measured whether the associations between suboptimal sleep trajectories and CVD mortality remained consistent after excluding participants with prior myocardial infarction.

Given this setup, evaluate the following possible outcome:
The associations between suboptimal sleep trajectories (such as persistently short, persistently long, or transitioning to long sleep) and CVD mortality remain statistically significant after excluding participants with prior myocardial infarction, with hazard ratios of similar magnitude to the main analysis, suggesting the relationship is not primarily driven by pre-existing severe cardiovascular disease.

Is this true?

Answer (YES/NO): YES